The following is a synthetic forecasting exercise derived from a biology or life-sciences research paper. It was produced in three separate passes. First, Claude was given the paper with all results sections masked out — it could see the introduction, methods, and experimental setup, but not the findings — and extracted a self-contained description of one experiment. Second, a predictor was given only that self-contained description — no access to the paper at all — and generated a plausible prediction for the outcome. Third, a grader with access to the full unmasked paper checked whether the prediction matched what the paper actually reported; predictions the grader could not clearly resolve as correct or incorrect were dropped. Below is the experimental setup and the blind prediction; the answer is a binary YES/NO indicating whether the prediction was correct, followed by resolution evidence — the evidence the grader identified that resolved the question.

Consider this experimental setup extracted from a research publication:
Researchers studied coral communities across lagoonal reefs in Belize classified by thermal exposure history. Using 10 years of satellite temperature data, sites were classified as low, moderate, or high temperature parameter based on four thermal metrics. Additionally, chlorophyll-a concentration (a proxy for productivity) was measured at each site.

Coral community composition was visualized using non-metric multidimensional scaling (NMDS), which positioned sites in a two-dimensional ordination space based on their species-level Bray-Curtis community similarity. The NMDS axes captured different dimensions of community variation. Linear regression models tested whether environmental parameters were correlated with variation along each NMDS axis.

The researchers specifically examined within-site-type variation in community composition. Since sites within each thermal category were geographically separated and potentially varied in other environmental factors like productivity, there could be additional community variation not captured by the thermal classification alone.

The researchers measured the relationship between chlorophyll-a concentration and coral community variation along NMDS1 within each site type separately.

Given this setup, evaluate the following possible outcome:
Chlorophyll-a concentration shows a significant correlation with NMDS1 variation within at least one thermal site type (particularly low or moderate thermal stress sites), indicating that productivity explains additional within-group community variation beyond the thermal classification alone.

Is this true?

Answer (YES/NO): NO